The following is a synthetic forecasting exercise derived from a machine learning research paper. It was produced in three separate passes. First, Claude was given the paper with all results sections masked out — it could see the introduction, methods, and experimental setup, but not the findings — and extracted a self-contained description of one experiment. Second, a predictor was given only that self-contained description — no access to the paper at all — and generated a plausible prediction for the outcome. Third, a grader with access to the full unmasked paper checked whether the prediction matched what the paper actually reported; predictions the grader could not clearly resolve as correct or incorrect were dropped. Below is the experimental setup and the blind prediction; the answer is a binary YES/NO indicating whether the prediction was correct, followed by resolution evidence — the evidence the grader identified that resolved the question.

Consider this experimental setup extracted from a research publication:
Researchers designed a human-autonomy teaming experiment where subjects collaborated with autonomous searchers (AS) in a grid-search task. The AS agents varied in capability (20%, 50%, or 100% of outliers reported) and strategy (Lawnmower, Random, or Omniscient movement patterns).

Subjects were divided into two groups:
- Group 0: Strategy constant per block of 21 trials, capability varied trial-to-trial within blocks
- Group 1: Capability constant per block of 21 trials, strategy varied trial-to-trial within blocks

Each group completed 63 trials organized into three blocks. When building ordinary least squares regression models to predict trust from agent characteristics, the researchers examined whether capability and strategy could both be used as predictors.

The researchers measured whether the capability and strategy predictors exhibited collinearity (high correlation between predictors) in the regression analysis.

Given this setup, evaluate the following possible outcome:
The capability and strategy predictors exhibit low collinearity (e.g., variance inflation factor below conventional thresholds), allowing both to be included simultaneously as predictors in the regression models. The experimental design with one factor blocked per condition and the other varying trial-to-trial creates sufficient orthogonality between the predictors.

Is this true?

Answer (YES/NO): NO